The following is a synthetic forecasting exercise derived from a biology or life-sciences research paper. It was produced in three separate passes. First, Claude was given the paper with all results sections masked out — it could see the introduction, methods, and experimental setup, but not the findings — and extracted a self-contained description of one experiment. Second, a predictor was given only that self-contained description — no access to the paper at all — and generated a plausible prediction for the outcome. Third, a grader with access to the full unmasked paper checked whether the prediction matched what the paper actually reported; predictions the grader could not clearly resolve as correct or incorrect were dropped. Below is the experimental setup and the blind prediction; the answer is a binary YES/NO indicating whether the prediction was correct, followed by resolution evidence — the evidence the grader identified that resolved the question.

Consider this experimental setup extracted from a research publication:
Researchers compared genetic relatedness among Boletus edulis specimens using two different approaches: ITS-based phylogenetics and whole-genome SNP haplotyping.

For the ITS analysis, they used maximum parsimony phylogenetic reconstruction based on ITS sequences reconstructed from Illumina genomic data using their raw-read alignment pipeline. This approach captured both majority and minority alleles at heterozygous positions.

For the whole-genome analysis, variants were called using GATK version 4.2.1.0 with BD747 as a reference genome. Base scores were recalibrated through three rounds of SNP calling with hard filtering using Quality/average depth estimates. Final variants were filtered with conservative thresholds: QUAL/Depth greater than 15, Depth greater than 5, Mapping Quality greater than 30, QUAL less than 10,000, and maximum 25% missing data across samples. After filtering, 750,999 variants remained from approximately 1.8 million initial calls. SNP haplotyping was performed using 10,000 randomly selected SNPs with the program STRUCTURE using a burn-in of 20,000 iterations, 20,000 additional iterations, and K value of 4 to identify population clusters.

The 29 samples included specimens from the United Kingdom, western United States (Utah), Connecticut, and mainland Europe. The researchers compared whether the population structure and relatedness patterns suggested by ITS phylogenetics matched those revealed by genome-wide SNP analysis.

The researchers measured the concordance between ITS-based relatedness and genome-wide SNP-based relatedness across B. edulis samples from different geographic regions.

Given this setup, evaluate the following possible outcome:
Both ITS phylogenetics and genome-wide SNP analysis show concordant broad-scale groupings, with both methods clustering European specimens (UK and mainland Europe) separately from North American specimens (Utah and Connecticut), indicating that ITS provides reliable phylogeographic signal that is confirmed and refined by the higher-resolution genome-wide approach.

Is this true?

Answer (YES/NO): NO